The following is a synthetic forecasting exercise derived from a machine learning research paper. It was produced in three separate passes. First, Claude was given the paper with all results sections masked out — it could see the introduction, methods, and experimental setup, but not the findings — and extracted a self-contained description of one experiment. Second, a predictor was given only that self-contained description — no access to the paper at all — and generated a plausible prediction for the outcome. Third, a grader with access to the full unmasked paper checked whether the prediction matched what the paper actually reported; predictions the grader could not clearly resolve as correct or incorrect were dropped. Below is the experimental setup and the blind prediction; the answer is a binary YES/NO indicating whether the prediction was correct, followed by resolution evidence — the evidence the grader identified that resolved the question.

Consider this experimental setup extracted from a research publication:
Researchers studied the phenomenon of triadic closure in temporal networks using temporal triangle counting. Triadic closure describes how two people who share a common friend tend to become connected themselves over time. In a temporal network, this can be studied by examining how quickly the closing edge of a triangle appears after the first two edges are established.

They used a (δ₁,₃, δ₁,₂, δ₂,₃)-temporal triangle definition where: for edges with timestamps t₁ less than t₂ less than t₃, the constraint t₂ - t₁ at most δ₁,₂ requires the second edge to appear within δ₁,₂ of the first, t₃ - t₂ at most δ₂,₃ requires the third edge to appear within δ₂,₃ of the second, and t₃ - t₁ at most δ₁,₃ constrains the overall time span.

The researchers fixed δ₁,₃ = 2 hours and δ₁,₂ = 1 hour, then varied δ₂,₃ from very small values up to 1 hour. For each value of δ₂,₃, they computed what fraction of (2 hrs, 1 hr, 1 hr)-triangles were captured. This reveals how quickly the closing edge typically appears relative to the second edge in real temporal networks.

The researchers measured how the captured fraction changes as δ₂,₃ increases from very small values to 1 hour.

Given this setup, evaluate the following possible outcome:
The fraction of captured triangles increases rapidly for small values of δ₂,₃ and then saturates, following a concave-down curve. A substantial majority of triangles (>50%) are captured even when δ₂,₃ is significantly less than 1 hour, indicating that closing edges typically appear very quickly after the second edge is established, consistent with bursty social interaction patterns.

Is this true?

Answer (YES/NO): YES